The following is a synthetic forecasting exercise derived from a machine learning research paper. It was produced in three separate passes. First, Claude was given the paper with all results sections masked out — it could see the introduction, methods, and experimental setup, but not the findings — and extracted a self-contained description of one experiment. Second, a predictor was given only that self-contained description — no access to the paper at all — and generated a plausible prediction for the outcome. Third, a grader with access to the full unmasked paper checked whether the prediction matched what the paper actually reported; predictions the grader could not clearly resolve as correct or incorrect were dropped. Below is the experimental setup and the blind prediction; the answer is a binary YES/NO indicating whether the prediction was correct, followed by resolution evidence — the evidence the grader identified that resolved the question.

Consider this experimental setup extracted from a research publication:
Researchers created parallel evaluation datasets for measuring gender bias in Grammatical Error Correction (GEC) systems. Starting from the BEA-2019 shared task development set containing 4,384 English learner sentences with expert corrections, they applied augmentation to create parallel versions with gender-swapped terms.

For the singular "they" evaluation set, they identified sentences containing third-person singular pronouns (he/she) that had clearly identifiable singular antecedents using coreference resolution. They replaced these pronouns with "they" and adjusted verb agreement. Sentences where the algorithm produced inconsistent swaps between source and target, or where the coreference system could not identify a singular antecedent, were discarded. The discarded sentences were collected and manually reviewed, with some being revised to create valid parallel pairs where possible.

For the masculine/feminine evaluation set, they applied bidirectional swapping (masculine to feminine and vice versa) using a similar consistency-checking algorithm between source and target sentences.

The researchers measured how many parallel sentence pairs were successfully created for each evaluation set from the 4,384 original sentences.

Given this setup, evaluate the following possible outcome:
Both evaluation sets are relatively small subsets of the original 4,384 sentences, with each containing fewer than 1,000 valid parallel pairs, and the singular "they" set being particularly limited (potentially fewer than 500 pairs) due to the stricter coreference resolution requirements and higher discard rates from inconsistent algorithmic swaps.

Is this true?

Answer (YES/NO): YES